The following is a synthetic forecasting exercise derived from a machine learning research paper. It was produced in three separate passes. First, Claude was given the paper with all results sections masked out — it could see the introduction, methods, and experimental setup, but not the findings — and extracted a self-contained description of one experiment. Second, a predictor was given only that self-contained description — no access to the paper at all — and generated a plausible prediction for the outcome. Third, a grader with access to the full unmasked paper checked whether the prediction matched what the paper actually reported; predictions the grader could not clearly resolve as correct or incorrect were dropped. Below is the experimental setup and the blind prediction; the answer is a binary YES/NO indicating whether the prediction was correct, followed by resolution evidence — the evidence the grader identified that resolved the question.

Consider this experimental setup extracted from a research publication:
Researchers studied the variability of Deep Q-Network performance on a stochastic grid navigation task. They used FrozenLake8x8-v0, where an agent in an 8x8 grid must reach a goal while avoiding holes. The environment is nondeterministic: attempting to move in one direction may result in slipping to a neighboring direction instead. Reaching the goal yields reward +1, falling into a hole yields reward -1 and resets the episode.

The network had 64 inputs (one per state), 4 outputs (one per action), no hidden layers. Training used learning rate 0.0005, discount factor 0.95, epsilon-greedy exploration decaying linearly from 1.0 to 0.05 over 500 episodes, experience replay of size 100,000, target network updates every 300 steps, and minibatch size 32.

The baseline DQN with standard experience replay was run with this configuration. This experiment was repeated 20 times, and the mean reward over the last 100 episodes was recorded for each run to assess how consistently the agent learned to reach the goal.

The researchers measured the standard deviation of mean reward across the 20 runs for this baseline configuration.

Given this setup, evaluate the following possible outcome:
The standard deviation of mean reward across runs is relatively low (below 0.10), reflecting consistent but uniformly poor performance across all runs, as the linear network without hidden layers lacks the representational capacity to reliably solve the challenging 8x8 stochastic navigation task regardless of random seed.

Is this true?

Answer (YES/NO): NO